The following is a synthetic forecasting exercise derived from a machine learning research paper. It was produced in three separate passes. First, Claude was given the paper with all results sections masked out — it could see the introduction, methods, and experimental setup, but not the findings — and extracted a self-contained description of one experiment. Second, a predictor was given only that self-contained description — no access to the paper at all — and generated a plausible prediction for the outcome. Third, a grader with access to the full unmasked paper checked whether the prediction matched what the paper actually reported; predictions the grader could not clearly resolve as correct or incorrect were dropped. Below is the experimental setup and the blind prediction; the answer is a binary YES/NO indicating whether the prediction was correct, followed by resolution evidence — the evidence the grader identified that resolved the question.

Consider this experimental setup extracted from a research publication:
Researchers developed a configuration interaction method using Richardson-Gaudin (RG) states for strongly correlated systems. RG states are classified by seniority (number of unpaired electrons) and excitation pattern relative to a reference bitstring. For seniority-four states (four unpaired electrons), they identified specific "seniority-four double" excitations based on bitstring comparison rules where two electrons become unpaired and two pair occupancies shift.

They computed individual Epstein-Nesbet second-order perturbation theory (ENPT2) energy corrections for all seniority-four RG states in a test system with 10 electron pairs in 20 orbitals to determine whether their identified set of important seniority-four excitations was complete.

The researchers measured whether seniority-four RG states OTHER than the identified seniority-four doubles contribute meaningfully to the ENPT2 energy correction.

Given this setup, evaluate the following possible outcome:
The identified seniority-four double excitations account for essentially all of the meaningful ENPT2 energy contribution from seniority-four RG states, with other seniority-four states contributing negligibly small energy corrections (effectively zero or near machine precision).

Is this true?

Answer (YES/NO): YES